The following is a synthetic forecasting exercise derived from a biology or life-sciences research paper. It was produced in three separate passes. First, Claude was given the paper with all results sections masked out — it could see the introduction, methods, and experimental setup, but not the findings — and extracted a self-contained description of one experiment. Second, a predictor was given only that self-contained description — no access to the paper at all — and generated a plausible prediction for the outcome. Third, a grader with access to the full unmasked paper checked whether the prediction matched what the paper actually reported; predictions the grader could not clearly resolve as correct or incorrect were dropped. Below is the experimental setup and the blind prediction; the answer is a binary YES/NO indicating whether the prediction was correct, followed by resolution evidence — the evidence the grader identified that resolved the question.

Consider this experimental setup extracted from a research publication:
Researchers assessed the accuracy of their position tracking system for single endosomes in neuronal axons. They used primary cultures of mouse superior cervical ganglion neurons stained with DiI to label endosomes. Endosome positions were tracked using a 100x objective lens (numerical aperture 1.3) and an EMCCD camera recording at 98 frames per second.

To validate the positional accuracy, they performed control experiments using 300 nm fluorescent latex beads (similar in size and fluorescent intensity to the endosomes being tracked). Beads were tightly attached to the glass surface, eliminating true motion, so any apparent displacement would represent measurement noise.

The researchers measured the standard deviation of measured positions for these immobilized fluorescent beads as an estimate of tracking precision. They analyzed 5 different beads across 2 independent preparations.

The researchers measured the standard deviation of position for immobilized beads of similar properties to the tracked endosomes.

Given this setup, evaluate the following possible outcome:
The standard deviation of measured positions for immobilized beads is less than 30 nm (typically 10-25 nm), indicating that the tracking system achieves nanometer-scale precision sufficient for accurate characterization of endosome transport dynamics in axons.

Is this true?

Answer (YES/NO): YES